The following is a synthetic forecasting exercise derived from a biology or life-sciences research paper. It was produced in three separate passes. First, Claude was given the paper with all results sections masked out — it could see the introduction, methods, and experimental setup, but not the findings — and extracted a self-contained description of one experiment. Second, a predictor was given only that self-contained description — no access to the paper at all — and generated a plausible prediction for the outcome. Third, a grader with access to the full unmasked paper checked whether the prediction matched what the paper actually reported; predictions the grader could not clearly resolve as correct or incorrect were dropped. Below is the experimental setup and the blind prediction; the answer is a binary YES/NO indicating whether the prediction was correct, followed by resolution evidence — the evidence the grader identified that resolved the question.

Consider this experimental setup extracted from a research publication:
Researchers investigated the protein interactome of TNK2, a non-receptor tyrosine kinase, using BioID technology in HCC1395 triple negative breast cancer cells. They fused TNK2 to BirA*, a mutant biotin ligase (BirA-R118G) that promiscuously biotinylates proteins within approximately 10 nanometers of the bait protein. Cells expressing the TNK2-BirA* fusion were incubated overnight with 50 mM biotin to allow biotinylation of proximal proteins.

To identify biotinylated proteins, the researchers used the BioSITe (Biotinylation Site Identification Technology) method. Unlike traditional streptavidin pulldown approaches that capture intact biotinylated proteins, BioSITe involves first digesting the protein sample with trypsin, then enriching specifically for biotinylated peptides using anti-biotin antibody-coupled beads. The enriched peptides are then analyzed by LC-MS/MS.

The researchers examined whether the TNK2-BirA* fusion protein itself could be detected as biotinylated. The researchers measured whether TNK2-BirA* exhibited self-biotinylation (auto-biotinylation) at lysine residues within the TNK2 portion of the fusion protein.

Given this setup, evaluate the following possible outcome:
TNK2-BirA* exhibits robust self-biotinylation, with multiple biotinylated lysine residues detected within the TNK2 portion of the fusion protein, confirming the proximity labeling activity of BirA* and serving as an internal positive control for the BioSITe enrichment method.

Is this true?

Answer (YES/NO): YES